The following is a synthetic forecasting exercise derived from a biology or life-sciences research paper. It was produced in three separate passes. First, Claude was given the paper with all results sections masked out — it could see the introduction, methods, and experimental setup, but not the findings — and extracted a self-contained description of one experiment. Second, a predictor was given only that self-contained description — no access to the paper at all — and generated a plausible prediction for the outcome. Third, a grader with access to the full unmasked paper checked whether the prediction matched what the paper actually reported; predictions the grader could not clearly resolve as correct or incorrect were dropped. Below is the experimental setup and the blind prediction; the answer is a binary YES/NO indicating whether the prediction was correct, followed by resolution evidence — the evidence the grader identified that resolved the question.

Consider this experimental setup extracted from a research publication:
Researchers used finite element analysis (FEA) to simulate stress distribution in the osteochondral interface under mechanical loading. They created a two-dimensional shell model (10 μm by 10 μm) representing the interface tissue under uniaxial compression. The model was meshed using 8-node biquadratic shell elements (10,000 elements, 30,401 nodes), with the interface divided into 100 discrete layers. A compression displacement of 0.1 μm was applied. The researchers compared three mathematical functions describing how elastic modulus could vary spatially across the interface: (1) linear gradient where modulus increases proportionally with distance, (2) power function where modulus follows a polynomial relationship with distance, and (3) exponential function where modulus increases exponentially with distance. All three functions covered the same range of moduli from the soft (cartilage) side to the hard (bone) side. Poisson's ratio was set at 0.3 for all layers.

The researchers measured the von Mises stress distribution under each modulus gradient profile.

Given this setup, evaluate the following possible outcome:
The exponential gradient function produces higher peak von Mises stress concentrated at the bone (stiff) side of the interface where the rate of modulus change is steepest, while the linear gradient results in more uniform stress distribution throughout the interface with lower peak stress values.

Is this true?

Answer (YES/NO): NO